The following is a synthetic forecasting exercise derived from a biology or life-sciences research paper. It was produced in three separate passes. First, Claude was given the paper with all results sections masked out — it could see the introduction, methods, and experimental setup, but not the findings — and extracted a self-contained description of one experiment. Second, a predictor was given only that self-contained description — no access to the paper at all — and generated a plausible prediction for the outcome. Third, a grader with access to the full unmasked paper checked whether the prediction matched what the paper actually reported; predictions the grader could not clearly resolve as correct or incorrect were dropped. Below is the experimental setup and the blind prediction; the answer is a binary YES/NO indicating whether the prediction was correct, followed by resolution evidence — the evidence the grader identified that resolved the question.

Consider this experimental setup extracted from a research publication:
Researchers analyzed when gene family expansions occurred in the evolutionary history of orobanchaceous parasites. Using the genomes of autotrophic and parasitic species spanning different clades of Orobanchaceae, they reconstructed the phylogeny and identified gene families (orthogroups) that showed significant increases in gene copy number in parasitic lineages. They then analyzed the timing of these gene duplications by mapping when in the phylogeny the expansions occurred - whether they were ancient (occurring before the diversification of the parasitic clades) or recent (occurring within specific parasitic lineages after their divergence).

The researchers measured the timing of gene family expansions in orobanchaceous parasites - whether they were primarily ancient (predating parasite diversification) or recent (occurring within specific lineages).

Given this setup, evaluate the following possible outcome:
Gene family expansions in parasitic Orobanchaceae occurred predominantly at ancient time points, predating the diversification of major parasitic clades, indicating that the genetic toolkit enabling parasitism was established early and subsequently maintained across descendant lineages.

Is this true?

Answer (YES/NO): NO